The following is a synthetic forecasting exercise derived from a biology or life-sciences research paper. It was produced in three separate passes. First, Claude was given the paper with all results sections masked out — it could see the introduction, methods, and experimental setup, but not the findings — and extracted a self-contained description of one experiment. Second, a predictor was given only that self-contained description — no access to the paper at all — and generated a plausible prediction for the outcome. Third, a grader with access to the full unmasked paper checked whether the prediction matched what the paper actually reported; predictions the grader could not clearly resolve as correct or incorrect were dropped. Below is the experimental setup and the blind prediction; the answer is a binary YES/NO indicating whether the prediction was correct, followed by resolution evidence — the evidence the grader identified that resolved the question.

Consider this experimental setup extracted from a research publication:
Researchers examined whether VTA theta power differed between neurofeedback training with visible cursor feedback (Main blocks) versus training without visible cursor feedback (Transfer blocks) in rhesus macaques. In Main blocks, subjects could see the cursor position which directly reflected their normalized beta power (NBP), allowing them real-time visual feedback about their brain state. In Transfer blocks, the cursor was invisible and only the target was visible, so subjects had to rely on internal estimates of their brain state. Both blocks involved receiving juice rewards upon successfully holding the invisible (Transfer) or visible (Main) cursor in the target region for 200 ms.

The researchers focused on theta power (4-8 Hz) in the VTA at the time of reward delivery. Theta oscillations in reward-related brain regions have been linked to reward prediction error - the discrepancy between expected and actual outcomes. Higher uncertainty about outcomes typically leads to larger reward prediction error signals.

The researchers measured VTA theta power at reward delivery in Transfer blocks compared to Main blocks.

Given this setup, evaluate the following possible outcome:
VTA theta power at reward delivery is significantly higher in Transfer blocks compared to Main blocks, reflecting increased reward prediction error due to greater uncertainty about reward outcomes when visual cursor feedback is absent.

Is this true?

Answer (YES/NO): YES